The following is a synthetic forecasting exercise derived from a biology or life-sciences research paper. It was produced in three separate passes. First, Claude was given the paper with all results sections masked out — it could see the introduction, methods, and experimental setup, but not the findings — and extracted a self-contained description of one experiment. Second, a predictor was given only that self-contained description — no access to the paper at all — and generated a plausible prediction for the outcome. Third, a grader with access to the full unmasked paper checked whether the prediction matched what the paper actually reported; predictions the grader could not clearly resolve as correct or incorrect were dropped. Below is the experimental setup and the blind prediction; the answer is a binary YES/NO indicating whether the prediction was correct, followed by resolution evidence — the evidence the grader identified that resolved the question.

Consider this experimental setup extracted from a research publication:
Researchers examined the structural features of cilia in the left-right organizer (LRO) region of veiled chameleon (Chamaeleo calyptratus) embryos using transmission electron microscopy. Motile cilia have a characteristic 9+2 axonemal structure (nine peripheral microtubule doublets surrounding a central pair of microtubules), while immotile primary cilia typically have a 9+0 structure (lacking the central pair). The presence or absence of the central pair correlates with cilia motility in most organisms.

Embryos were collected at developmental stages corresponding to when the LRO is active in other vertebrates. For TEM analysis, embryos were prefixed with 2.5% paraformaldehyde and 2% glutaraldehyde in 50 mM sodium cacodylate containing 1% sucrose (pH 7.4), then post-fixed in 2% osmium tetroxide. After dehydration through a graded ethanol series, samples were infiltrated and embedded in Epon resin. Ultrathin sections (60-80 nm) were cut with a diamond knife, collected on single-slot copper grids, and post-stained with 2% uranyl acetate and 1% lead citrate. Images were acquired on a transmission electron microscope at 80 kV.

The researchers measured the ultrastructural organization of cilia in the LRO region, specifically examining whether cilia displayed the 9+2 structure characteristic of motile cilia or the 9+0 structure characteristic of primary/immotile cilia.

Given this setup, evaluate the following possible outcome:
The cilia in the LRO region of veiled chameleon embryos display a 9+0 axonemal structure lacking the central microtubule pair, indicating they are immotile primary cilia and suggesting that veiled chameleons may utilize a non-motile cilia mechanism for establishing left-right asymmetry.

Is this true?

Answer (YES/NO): YES